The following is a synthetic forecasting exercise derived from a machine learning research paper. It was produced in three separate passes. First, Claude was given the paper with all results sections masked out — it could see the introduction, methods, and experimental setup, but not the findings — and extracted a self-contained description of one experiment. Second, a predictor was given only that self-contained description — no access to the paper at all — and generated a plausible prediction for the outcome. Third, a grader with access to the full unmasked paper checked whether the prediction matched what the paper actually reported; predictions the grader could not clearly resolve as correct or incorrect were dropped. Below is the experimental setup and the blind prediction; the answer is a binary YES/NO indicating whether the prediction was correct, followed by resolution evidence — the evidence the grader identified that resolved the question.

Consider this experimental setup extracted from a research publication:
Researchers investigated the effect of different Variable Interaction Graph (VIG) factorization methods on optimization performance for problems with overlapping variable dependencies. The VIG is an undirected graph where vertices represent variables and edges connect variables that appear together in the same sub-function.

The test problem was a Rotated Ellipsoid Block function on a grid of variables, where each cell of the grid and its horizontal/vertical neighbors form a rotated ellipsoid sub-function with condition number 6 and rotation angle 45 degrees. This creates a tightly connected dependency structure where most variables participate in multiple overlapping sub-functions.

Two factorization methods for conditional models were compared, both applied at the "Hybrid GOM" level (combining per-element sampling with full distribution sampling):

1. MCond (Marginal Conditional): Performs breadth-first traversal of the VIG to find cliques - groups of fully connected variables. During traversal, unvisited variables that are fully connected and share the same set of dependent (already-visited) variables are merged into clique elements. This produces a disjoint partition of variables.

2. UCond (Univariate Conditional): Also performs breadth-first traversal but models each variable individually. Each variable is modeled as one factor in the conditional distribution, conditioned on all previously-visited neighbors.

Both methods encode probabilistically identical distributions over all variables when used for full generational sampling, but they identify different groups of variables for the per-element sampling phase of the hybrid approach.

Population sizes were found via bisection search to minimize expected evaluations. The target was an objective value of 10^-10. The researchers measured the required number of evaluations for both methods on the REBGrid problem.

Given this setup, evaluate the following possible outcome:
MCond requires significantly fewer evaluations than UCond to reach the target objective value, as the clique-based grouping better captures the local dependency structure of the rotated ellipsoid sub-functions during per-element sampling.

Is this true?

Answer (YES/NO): NO